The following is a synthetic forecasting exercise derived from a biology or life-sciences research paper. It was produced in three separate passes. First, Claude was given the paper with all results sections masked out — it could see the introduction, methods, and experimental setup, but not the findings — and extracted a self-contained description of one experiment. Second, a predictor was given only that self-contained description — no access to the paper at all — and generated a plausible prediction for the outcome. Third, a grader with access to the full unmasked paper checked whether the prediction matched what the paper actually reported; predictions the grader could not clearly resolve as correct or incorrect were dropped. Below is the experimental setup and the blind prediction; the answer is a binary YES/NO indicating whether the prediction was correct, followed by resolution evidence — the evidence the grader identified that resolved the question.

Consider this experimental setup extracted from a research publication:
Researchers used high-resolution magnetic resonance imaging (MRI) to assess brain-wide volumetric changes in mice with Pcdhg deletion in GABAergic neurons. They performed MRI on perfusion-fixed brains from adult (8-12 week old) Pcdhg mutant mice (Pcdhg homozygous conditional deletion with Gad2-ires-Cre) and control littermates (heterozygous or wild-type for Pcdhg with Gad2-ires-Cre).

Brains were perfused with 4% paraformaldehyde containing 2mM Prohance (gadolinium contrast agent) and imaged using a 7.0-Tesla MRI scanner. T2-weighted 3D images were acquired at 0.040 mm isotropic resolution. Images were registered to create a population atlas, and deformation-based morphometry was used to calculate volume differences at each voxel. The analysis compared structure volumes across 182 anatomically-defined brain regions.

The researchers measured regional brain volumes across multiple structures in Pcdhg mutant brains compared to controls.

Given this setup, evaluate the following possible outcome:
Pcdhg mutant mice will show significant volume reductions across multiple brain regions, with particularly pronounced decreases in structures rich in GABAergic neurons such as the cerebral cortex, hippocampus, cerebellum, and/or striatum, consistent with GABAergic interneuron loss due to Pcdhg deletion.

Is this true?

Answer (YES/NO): NO